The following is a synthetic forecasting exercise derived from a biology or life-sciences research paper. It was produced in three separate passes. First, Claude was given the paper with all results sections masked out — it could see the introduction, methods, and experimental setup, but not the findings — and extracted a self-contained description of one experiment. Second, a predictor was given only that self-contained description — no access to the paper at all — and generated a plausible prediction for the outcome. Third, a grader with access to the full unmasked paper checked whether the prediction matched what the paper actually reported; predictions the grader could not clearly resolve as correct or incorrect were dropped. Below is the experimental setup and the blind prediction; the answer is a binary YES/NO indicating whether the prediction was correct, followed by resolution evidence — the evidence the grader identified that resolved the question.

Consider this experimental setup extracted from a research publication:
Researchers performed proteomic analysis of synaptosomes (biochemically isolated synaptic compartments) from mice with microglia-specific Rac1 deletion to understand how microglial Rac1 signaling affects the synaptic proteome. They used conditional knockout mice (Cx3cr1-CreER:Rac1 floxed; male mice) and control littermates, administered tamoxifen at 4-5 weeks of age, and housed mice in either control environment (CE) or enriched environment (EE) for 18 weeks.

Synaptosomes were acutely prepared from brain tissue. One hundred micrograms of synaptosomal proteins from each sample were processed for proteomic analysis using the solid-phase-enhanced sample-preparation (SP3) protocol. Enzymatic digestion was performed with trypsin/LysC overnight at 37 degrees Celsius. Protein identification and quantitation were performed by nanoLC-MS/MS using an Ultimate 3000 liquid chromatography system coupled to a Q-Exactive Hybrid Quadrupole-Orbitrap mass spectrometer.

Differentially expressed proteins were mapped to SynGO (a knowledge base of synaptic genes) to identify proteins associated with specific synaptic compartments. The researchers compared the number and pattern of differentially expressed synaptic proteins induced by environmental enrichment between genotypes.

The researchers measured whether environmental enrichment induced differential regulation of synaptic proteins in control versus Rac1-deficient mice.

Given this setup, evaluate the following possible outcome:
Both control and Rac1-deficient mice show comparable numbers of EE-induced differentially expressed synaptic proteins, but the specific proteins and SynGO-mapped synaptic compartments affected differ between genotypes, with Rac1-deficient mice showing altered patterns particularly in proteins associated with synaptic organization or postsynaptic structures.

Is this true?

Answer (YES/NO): NO